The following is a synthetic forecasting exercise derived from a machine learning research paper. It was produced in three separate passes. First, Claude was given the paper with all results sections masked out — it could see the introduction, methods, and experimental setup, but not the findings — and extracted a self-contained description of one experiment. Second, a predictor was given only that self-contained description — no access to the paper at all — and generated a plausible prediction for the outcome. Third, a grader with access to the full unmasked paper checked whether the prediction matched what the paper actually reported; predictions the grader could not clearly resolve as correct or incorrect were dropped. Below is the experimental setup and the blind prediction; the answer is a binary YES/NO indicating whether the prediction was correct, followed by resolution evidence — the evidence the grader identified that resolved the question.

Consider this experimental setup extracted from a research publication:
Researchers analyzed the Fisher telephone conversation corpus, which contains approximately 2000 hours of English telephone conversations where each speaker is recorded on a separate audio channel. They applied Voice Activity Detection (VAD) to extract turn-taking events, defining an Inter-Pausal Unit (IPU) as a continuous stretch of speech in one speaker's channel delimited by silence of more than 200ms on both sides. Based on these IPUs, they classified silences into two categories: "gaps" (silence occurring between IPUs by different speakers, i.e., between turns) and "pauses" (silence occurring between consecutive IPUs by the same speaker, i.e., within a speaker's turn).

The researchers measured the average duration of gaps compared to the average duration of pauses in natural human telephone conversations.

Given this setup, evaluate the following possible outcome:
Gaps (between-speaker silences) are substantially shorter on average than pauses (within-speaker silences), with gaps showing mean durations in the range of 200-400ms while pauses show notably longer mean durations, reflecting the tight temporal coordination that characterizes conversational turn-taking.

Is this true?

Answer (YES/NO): YES